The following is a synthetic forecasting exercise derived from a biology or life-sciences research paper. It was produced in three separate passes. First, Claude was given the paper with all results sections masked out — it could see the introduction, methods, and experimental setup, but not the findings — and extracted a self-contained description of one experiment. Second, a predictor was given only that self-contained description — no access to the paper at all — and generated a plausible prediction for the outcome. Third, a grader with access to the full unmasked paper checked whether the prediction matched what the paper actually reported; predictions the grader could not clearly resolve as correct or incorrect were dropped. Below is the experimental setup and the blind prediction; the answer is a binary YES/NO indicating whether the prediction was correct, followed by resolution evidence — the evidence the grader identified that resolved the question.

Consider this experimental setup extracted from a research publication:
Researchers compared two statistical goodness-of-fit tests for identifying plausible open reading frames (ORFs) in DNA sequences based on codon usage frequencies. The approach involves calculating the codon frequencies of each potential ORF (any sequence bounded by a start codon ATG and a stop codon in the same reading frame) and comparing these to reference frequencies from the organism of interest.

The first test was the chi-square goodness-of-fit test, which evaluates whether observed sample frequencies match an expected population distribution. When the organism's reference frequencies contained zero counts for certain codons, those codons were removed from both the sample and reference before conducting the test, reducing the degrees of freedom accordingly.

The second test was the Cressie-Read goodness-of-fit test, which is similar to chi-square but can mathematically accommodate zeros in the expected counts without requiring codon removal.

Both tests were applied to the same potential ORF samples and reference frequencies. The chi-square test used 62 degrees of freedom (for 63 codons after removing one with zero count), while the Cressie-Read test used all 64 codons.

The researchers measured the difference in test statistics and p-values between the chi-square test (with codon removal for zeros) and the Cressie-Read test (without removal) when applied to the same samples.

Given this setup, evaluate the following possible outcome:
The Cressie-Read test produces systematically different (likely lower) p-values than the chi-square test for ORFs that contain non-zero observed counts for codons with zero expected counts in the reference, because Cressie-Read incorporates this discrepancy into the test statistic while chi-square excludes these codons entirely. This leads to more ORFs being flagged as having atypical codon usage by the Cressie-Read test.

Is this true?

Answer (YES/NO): NO